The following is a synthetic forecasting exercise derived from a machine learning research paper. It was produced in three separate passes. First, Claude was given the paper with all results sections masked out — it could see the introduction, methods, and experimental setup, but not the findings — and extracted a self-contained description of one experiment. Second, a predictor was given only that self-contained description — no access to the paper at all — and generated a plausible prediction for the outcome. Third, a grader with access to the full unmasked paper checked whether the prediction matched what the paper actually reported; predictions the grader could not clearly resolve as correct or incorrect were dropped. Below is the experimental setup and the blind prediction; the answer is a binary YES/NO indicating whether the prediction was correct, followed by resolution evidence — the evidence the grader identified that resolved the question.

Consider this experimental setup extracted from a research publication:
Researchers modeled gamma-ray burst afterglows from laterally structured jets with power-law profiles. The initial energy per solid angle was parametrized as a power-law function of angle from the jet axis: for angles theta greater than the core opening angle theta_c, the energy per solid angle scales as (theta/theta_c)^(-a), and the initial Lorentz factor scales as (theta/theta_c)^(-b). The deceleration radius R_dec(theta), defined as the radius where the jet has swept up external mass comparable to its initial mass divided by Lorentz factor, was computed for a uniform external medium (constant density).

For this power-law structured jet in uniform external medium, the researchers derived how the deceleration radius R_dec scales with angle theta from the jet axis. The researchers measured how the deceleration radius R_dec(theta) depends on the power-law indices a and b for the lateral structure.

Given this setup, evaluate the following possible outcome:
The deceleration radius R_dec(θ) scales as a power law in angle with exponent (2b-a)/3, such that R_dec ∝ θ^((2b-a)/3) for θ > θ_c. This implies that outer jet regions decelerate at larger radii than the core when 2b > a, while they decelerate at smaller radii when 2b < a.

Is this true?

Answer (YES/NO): YES